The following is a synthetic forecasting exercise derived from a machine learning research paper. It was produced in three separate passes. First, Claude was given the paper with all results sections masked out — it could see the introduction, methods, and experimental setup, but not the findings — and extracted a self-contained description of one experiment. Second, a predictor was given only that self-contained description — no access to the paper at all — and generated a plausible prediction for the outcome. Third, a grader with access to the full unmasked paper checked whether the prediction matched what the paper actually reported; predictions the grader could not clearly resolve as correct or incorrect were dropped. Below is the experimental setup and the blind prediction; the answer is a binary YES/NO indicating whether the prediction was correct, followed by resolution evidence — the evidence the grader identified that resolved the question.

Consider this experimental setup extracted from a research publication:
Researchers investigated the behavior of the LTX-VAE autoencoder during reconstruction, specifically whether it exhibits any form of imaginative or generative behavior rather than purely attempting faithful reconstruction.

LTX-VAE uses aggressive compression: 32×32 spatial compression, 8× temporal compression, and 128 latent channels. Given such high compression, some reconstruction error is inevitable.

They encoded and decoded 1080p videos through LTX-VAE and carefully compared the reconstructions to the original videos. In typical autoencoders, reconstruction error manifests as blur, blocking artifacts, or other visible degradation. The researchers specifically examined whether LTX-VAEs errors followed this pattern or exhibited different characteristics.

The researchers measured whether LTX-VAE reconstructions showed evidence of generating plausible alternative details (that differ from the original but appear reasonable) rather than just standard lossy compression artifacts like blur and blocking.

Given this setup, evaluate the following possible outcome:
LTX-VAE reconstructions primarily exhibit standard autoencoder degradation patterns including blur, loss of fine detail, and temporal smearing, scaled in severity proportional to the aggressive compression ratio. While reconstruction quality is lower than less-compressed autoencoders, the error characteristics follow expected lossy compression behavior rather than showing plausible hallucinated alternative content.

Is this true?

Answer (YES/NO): NO